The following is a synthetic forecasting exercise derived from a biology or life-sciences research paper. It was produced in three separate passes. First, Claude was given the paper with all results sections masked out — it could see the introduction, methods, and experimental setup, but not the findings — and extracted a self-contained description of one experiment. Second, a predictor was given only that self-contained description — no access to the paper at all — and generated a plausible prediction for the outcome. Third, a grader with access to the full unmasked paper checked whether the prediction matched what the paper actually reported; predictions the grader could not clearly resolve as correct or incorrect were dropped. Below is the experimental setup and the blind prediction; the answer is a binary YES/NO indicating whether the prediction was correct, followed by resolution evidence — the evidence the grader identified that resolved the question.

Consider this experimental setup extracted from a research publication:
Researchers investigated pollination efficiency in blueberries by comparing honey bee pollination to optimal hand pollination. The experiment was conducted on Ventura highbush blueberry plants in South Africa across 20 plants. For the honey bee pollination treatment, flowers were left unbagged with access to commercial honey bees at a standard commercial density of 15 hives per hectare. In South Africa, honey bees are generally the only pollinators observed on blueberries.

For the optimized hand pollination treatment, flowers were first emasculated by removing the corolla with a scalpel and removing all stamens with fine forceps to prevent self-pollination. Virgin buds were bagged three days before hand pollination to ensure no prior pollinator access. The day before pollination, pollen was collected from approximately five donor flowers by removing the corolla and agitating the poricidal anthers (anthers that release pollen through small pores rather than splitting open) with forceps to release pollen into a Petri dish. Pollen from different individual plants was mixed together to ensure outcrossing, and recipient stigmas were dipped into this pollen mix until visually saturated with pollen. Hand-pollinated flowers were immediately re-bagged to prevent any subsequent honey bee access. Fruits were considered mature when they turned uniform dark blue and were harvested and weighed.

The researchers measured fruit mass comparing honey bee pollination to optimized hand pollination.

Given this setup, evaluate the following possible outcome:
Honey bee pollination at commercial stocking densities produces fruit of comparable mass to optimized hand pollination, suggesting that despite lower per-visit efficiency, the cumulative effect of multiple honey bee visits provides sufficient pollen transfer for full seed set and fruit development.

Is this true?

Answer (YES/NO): NO